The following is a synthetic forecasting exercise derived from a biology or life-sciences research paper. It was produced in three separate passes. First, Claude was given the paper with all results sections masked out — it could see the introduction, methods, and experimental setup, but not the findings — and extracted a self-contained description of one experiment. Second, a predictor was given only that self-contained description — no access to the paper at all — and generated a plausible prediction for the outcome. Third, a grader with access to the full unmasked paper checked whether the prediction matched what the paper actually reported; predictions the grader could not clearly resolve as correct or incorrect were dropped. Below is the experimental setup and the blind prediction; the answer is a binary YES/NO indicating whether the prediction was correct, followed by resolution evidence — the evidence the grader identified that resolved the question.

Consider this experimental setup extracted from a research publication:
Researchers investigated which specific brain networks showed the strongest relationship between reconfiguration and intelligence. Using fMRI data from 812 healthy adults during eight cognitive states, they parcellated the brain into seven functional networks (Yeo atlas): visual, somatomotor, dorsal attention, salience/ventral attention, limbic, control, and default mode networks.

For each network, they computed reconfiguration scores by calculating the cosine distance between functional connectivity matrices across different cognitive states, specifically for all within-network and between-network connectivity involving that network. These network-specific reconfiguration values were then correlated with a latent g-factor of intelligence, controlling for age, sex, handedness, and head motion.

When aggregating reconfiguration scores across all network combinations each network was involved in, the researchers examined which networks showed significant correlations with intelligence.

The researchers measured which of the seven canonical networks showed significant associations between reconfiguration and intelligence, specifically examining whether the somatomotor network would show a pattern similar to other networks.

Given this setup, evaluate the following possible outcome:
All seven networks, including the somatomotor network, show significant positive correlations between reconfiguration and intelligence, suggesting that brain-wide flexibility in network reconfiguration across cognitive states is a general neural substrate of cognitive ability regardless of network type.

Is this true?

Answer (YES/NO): NO